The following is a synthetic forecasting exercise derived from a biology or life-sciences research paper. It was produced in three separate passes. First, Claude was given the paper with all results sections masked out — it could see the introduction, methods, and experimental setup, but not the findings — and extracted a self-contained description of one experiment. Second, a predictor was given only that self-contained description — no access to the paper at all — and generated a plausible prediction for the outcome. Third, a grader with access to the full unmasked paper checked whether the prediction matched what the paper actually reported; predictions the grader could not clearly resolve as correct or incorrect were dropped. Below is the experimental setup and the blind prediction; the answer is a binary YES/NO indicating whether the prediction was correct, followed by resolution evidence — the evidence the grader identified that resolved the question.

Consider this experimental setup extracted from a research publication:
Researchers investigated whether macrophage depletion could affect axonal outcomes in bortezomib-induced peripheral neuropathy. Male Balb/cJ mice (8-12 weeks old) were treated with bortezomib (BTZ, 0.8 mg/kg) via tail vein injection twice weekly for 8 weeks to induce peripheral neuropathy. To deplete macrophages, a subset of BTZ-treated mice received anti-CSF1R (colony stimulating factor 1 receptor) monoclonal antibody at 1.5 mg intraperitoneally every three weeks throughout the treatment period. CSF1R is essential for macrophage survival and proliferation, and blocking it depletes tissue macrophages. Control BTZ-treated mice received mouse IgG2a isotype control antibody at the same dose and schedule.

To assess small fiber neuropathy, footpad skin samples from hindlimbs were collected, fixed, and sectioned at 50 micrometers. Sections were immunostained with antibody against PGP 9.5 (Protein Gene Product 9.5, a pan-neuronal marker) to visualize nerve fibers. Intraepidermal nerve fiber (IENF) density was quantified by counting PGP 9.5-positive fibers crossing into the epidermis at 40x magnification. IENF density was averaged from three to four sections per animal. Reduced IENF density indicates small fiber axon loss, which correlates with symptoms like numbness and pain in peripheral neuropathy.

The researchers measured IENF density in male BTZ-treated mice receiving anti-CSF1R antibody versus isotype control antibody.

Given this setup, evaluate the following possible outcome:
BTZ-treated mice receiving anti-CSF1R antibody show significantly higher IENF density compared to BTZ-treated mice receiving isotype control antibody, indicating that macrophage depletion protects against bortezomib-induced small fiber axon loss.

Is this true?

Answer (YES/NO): YES